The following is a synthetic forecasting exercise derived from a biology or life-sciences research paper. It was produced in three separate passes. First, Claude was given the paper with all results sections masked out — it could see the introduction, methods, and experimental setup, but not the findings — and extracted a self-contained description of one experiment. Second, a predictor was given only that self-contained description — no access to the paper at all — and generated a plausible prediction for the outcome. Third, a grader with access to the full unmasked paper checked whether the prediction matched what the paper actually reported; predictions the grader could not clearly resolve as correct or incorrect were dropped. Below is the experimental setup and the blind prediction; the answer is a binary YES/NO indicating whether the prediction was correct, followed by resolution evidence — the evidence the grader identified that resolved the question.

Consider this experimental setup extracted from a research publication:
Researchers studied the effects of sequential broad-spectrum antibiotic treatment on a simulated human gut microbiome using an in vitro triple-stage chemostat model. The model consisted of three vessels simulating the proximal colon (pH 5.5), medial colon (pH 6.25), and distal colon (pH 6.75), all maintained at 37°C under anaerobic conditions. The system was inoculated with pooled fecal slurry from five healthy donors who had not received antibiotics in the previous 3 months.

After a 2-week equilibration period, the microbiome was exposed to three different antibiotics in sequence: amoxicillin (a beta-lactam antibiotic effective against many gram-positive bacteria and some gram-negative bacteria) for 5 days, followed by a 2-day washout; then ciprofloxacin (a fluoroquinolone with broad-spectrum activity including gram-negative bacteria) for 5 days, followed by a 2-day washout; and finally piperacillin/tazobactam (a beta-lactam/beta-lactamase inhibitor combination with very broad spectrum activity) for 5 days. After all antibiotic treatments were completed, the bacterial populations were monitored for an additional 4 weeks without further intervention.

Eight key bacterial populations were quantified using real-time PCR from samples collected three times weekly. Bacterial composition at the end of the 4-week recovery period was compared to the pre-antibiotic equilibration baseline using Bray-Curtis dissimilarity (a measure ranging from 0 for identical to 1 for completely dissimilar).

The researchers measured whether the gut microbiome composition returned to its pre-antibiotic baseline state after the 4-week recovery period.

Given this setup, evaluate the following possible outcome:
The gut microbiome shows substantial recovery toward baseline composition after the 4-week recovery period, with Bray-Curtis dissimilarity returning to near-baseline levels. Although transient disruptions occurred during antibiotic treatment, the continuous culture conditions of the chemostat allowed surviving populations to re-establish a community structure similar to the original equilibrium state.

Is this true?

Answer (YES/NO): NO